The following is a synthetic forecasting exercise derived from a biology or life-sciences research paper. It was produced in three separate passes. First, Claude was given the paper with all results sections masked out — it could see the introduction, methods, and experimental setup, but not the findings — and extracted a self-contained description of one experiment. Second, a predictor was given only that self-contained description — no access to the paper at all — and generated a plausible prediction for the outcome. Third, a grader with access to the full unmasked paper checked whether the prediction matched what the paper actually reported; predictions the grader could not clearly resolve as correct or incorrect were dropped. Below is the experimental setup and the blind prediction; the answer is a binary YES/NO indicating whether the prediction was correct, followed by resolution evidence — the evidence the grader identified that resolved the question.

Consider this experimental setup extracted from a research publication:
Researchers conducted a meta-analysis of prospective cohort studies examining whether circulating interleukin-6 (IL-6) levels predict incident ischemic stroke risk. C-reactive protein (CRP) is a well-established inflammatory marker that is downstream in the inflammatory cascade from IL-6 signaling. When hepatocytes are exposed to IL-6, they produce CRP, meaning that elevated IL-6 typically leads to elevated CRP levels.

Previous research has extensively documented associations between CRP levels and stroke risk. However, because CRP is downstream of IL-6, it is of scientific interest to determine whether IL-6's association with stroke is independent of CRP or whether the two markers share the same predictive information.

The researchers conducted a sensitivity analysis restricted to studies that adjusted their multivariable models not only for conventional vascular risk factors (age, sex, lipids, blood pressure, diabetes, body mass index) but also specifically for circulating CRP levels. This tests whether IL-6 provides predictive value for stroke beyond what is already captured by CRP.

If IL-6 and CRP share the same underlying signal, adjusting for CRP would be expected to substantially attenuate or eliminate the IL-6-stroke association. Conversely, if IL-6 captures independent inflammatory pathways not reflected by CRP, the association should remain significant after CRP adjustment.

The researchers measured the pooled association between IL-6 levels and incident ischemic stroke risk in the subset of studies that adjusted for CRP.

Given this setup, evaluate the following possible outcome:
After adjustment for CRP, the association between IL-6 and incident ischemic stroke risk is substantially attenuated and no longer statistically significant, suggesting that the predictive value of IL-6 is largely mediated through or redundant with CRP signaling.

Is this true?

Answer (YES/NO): NO